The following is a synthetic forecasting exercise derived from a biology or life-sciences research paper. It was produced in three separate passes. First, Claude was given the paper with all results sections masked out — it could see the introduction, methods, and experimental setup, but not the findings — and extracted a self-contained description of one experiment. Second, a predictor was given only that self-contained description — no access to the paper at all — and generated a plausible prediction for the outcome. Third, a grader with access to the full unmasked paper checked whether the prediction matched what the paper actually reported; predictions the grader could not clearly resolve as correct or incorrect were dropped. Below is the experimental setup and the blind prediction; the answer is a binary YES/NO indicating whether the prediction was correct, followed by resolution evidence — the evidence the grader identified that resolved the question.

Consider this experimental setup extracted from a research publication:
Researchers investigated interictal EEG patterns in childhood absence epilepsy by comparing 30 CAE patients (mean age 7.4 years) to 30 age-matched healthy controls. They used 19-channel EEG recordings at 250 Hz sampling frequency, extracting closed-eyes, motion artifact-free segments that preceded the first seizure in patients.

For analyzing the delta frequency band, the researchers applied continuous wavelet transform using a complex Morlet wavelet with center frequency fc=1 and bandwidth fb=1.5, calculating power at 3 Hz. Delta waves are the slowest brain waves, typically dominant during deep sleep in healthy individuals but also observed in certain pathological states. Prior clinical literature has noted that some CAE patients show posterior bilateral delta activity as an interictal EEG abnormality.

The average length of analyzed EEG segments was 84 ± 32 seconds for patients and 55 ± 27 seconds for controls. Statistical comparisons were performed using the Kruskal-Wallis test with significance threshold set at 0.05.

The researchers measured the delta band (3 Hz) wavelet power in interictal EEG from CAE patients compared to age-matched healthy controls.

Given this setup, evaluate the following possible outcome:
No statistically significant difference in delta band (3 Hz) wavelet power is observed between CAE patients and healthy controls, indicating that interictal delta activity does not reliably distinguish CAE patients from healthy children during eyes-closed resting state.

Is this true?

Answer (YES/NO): NO